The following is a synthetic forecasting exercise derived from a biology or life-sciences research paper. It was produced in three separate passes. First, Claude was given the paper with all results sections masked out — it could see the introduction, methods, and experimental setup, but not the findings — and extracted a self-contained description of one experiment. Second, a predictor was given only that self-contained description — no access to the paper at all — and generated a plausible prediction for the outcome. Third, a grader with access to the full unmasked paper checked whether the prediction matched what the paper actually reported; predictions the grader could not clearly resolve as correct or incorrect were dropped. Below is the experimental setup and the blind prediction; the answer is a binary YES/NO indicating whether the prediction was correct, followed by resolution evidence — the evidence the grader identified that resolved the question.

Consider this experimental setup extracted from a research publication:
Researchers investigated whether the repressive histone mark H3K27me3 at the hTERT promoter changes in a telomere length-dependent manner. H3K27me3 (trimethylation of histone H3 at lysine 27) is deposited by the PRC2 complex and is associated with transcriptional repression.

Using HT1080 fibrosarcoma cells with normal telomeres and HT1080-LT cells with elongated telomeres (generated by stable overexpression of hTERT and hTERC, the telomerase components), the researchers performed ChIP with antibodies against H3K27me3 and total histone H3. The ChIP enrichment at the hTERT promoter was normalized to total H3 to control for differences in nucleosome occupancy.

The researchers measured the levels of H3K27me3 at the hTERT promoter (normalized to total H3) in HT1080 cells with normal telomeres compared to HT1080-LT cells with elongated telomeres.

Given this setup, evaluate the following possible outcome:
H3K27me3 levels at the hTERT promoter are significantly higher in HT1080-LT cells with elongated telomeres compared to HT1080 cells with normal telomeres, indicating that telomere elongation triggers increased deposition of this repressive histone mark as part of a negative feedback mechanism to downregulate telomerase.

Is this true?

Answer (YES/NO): NO